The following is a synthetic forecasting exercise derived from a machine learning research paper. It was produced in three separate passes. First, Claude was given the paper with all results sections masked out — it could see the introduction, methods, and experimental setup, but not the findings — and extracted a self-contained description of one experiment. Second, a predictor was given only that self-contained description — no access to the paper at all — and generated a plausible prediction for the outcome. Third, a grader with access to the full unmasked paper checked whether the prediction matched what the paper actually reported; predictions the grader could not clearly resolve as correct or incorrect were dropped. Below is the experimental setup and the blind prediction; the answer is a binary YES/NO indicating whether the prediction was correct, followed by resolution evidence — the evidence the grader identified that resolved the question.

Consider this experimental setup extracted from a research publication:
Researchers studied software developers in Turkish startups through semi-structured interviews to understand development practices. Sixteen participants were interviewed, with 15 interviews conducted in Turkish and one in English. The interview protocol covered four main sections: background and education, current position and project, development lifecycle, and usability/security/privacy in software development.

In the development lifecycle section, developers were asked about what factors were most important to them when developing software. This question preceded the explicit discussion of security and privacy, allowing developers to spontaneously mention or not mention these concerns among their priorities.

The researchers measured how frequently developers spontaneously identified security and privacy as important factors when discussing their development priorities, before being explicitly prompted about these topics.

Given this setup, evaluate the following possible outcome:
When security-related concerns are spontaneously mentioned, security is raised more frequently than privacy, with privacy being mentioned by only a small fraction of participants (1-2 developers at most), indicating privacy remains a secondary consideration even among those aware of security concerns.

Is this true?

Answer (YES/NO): YES